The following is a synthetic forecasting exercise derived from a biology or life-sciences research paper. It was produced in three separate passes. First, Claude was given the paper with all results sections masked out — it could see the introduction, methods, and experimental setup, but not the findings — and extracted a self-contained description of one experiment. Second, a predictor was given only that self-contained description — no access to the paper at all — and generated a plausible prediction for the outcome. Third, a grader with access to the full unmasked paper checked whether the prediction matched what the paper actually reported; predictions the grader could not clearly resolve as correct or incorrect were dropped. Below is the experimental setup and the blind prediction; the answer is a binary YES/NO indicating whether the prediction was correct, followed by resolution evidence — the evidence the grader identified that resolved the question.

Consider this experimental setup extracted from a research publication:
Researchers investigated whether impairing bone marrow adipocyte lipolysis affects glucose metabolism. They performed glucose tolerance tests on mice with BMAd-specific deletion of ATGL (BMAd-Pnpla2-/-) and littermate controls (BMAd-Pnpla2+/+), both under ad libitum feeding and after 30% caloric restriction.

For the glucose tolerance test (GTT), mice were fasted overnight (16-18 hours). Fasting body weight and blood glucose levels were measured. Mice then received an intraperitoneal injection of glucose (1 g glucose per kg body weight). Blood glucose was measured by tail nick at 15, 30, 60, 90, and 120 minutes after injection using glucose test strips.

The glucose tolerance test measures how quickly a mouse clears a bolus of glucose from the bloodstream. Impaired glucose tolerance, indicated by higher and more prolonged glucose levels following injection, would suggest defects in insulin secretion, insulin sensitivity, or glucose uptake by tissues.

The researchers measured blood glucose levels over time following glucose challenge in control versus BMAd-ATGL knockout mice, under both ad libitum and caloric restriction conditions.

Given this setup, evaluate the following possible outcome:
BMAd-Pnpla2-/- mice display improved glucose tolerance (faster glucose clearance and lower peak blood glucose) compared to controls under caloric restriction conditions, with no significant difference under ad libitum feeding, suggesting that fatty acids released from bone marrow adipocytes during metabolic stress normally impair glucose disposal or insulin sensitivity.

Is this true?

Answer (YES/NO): NO